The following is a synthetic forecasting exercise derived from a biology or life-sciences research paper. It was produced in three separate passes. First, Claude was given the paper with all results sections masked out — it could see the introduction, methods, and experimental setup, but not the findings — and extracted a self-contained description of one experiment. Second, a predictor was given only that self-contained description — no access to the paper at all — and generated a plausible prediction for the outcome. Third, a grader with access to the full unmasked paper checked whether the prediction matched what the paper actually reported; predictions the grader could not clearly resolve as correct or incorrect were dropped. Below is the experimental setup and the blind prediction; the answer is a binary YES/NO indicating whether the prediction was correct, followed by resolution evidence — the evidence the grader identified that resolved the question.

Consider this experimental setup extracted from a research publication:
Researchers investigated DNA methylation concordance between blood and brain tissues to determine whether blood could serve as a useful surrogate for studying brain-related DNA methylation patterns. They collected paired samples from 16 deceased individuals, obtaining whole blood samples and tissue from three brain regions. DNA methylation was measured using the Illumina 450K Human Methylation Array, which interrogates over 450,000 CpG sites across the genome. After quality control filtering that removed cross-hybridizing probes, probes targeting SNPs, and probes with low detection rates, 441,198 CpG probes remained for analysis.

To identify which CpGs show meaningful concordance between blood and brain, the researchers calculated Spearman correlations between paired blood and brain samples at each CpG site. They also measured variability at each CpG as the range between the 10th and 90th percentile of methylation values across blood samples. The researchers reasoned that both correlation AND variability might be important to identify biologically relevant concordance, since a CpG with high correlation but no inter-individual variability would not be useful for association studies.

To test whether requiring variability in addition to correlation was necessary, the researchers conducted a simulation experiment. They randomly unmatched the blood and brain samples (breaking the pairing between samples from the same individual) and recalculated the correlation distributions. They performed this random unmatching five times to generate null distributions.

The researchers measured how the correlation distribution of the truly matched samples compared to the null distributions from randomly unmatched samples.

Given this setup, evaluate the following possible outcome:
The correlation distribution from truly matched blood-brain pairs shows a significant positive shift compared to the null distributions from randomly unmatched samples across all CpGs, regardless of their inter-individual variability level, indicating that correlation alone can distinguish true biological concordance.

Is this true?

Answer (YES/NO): NO